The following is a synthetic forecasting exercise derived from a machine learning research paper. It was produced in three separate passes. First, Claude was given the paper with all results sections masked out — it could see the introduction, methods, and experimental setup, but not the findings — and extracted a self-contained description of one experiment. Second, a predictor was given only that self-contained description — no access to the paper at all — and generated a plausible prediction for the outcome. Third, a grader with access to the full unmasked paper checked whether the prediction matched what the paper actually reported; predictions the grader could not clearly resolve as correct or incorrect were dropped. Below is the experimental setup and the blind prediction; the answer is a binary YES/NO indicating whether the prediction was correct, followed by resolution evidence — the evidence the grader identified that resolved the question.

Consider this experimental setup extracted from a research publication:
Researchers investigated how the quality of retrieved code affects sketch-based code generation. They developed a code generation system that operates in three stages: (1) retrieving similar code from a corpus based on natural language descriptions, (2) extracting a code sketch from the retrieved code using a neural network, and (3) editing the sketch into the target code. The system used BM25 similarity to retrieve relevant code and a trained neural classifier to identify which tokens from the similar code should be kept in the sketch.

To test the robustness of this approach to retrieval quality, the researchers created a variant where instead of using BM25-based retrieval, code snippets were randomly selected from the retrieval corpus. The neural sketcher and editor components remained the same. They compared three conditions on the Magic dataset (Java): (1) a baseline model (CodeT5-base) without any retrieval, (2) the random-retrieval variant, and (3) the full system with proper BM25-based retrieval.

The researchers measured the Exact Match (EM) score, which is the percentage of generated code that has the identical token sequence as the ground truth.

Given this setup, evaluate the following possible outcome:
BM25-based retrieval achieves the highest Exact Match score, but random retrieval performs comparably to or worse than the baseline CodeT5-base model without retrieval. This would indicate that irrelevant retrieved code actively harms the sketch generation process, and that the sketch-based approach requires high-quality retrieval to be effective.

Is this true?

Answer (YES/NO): NO